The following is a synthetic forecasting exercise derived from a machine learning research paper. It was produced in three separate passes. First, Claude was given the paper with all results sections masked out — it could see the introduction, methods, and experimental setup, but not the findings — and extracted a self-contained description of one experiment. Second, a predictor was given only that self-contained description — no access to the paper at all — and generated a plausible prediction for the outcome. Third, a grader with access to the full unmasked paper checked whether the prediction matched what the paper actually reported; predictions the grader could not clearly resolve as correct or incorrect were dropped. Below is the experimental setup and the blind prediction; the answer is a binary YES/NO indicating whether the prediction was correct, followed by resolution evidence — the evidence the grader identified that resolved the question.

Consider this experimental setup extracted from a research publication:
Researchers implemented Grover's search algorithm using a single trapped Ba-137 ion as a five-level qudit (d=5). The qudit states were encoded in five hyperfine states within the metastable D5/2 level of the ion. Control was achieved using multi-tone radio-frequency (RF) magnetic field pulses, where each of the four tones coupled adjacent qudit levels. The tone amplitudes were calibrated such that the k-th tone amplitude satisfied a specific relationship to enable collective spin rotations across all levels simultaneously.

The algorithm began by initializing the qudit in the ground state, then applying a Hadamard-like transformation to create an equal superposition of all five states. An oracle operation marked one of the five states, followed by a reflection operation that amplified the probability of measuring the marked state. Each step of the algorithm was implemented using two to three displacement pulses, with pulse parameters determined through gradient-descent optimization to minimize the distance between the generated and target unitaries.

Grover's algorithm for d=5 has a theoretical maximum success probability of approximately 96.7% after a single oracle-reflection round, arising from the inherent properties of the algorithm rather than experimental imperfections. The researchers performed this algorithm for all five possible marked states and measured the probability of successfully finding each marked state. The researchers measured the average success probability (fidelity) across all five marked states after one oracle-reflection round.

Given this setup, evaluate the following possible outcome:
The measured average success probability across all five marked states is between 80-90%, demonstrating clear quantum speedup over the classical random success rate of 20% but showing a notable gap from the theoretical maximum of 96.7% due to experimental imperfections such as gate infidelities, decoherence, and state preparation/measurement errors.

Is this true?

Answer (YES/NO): NO